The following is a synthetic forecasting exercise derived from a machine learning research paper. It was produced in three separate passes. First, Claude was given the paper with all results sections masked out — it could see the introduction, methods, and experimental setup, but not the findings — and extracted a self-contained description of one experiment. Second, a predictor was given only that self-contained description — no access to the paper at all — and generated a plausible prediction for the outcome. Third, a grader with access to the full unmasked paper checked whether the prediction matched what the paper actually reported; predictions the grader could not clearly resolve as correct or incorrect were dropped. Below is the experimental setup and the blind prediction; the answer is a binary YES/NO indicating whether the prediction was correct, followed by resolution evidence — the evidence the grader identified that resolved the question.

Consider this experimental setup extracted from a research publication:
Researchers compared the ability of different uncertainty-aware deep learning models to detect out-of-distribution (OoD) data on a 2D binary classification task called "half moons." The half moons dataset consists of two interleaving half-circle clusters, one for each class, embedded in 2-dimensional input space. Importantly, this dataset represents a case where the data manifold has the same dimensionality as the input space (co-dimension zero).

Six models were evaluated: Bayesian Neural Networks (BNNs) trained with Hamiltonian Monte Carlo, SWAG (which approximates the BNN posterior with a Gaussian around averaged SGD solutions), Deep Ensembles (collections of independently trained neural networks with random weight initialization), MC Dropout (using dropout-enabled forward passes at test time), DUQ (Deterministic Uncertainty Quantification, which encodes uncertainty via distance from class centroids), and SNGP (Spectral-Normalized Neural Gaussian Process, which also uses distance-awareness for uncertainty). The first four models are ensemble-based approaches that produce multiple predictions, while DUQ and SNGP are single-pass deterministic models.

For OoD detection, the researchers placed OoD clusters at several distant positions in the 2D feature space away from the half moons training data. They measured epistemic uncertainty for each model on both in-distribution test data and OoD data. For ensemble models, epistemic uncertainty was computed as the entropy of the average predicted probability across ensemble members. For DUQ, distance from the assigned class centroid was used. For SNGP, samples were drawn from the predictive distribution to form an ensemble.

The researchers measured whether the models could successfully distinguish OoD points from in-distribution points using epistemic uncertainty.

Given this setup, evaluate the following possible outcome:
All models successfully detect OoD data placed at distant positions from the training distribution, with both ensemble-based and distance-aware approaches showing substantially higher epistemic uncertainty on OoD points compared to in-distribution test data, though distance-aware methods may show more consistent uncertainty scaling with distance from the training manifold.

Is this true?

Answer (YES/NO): NO